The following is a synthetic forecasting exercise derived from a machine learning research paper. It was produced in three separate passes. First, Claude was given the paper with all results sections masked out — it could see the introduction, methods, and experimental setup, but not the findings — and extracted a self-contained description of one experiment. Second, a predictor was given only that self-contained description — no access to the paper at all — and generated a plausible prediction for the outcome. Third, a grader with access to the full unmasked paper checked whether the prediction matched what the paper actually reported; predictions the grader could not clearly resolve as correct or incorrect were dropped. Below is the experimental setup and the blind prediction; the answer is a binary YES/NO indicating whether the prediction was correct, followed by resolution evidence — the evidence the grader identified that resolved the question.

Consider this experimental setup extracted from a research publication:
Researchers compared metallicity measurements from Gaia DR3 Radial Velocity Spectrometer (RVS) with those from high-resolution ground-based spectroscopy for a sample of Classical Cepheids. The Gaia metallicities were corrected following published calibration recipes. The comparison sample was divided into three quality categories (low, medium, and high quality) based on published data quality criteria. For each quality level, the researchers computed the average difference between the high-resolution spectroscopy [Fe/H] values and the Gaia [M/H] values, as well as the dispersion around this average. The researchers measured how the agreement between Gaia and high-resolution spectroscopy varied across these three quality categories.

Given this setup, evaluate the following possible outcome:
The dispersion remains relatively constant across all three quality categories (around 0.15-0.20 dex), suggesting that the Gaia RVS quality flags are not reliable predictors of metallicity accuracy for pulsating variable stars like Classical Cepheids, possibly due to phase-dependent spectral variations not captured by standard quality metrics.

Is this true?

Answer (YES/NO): NO